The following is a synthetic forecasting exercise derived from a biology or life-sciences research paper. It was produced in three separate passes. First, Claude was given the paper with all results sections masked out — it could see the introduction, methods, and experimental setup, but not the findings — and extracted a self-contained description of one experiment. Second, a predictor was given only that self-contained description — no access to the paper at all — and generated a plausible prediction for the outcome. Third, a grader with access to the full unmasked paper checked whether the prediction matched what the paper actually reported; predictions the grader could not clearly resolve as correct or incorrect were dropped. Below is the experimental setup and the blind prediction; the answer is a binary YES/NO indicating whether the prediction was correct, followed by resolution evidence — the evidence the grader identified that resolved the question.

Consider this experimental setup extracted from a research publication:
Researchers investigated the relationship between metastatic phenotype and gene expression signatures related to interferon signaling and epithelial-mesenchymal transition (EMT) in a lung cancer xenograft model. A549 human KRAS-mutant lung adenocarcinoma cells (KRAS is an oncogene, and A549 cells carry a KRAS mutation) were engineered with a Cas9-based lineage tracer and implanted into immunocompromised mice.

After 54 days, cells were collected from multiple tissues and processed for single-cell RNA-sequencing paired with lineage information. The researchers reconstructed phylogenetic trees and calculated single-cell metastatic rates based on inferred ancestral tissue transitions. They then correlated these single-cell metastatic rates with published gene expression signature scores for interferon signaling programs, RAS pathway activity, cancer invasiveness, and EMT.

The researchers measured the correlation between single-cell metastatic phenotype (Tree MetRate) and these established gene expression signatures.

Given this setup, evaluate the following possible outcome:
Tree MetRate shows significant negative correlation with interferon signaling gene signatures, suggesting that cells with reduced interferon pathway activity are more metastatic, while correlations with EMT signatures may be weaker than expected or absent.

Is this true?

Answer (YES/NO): NO